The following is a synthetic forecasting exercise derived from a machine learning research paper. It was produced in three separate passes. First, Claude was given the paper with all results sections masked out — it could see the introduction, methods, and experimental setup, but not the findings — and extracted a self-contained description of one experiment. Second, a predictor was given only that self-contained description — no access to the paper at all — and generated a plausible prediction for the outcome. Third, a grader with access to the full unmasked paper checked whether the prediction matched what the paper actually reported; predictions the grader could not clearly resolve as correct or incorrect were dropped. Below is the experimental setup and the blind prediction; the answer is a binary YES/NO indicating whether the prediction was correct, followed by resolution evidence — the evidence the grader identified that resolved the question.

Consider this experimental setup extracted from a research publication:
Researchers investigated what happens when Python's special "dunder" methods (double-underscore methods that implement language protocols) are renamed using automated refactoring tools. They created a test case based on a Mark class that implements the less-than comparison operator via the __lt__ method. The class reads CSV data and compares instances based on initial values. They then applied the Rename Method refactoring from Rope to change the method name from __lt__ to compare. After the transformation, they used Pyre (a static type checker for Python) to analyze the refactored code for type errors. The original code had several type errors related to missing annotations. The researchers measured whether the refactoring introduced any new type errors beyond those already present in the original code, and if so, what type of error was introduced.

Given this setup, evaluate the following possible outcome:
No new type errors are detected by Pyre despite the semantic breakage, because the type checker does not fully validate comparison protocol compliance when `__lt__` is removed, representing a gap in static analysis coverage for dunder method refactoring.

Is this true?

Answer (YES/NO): NO